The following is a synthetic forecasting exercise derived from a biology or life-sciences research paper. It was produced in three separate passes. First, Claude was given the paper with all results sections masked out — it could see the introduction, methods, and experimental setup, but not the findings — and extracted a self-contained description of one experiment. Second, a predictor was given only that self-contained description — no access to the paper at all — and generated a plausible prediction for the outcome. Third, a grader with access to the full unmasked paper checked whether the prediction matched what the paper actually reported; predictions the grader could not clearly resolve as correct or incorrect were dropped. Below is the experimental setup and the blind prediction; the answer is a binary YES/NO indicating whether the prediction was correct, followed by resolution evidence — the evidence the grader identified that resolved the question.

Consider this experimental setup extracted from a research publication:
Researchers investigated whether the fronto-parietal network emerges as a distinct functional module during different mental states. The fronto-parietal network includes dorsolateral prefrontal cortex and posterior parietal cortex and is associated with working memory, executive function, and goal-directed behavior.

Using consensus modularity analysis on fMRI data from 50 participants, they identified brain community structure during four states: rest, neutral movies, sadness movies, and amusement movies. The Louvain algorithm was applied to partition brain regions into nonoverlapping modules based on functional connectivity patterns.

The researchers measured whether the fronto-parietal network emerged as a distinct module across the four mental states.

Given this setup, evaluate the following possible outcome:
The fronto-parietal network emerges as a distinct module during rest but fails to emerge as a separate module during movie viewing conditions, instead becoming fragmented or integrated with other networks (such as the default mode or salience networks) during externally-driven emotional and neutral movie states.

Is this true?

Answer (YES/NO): NO